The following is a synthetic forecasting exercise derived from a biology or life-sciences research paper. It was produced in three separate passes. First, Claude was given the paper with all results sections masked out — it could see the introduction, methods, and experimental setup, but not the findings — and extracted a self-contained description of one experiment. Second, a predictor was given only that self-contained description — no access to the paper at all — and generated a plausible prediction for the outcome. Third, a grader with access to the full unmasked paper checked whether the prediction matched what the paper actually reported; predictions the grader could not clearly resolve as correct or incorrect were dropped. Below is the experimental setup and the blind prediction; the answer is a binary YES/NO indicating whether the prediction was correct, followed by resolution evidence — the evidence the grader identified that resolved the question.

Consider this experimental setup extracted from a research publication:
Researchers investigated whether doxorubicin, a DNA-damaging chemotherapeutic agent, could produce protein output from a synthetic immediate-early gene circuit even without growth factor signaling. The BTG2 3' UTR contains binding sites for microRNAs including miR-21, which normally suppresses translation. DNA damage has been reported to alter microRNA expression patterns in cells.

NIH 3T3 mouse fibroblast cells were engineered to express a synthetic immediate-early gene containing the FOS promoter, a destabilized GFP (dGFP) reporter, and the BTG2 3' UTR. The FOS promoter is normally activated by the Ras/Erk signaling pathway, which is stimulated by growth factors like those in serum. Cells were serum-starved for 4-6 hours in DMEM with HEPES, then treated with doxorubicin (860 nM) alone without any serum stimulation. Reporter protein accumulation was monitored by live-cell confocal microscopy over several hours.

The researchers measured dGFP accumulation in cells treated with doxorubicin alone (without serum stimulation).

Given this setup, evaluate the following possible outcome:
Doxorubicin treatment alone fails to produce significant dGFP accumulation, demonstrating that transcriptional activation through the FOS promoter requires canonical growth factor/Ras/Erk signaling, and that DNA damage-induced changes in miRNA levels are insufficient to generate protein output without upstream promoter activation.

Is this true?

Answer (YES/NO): YES